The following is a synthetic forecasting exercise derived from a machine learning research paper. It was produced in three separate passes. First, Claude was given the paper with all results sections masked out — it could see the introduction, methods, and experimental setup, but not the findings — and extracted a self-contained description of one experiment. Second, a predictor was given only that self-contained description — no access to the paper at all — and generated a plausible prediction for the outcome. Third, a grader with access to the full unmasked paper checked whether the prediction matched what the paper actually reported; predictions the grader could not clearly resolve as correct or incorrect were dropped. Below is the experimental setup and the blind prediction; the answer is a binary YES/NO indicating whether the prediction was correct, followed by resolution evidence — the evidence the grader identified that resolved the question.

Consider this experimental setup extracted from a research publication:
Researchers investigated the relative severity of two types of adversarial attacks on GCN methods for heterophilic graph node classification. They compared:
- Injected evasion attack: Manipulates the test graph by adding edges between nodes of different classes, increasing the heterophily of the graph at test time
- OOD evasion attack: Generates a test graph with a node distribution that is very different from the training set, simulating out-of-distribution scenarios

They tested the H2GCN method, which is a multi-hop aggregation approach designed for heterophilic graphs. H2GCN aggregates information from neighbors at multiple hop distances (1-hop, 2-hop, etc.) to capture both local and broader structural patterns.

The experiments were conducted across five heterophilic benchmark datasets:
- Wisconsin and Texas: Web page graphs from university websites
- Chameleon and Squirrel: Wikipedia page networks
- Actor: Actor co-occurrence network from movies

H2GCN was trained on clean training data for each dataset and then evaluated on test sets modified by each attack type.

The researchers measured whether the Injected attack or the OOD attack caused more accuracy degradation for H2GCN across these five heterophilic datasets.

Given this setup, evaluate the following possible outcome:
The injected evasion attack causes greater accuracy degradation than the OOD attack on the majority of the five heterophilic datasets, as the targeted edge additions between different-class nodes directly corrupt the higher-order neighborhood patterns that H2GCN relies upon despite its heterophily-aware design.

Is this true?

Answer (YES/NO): YES